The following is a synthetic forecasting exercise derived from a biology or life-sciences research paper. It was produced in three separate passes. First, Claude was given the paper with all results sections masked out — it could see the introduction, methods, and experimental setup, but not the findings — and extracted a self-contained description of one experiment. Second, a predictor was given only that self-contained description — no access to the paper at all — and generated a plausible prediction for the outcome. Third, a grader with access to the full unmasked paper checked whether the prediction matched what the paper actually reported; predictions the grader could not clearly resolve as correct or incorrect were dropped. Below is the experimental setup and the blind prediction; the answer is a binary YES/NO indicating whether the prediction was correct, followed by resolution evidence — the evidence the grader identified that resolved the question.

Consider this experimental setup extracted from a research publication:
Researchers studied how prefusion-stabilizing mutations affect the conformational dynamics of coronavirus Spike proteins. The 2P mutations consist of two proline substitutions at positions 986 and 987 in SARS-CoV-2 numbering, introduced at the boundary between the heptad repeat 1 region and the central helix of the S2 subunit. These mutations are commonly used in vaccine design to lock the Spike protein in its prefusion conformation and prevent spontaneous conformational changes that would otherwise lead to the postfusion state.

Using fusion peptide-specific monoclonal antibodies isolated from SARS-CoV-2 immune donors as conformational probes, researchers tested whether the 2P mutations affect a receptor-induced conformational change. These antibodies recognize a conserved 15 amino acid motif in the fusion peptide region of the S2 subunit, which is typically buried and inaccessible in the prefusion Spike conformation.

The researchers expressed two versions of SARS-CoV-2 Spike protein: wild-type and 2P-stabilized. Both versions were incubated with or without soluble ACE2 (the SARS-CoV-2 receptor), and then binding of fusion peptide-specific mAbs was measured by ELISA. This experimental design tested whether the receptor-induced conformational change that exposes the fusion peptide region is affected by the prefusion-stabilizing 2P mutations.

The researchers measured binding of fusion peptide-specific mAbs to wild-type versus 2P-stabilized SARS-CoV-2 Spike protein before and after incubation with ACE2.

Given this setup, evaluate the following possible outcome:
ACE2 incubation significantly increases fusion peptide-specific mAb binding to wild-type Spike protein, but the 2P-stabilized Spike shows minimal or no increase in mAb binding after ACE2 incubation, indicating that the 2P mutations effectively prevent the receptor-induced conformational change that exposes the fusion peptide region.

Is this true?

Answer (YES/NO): YES